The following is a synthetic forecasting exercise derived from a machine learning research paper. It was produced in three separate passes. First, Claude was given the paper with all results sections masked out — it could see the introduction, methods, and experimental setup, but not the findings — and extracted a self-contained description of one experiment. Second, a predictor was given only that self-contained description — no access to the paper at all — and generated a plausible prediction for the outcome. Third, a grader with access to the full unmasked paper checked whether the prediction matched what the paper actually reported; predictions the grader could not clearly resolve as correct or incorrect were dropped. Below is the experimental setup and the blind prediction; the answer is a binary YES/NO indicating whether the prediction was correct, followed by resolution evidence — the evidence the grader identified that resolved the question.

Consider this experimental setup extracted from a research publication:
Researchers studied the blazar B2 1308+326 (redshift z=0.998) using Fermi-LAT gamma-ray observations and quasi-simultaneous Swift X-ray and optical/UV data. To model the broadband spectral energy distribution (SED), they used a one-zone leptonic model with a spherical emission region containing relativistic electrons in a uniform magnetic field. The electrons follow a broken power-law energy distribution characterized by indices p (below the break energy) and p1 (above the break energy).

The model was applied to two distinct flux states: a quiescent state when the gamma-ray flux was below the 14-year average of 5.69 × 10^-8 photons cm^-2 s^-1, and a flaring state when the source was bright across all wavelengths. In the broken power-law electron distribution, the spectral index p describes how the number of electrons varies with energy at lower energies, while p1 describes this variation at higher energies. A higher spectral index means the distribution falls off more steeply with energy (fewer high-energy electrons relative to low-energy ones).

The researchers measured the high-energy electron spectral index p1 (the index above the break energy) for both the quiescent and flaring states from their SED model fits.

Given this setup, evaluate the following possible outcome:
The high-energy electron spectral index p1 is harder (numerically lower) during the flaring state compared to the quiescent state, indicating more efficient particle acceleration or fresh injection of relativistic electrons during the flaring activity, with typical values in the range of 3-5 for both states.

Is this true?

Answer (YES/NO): NO